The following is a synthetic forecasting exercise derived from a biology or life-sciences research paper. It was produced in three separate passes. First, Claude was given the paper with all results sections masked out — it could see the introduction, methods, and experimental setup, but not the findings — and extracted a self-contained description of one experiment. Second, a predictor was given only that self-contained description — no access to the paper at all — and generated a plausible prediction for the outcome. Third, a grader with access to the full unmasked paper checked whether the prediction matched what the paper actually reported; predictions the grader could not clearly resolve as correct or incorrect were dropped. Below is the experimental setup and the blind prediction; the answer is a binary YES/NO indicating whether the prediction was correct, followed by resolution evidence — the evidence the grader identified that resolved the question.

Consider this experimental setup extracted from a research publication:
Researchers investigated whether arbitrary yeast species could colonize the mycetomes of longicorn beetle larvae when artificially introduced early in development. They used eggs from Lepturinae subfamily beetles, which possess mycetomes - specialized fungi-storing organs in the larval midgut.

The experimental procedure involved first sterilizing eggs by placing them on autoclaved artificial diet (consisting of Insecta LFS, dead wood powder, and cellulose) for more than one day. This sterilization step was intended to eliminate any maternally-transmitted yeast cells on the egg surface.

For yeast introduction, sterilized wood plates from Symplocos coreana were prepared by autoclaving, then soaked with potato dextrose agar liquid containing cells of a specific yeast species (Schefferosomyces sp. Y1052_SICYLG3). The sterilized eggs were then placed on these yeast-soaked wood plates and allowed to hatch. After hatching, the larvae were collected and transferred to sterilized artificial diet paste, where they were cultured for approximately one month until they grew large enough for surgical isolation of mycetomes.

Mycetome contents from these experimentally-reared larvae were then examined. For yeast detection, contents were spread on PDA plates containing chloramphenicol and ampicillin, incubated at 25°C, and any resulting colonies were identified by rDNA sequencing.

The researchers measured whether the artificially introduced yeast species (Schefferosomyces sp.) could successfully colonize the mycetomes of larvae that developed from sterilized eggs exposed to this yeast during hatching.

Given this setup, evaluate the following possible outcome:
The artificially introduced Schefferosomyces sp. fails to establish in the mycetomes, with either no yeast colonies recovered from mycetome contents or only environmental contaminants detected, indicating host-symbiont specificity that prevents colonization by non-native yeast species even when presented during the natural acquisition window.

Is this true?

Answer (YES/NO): NO